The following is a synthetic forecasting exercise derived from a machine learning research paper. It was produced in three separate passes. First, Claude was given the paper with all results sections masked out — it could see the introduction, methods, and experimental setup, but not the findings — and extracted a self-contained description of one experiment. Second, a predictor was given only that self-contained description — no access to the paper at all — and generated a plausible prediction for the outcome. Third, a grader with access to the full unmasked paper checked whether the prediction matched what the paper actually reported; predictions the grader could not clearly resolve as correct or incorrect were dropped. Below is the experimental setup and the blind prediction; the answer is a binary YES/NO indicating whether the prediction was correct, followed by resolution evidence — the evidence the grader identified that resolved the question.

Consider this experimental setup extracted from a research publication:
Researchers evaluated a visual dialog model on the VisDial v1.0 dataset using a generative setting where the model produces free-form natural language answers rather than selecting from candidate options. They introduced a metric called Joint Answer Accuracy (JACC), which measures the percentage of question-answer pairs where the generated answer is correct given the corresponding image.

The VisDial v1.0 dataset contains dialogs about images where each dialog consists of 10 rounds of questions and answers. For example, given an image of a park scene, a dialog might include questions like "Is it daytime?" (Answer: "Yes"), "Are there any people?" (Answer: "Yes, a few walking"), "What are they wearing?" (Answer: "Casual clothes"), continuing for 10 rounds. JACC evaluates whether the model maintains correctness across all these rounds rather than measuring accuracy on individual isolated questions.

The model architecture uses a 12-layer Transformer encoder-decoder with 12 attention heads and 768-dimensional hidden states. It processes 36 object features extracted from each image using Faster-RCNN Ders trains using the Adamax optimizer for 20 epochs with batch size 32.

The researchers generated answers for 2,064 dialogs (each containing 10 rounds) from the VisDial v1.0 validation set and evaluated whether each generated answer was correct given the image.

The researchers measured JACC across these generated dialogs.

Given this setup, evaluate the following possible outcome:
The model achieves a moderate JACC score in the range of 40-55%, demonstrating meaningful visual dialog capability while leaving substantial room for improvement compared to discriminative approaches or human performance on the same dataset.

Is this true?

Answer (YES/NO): NO